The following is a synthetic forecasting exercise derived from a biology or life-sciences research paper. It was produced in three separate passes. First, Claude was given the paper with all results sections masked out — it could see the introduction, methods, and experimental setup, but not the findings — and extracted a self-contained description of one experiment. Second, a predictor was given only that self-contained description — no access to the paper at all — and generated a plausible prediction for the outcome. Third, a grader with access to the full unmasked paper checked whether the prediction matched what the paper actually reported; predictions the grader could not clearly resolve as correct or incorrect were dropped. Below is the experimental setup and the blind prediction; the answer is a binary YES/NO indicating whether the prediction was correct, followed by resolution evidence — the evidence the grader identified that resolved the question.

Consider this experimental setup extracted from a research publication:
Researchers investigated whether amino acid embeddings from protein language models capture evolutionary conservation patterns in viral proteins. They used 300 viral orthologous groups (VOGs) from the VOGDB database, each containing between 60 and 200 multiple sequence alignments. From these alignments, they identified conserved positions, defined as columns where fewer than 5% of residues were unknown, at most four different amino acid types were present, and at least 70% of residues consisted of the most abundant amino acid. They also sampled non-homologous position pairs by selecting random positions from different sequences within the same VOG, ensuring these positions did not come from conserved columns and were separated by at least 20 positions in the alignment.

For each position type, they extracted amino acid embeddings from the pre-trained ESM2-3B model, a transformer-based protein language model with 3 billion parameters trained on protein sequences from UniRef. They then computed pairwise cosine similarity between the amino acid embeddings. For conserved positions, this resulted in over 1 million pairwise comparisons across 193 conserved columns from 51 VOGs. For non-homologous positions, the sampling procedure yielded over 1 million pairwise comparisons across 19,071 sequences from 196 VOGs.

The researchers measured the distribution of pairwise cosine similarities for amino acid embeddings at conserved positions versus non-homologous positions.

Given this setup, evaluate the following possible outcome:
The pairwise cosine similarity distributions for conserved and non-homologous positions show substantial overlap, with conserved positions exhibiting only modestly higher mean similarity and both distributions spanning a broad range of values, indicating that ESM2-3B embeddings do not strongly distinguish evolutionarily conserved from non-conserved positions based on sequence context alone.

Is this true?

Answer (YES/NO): NO